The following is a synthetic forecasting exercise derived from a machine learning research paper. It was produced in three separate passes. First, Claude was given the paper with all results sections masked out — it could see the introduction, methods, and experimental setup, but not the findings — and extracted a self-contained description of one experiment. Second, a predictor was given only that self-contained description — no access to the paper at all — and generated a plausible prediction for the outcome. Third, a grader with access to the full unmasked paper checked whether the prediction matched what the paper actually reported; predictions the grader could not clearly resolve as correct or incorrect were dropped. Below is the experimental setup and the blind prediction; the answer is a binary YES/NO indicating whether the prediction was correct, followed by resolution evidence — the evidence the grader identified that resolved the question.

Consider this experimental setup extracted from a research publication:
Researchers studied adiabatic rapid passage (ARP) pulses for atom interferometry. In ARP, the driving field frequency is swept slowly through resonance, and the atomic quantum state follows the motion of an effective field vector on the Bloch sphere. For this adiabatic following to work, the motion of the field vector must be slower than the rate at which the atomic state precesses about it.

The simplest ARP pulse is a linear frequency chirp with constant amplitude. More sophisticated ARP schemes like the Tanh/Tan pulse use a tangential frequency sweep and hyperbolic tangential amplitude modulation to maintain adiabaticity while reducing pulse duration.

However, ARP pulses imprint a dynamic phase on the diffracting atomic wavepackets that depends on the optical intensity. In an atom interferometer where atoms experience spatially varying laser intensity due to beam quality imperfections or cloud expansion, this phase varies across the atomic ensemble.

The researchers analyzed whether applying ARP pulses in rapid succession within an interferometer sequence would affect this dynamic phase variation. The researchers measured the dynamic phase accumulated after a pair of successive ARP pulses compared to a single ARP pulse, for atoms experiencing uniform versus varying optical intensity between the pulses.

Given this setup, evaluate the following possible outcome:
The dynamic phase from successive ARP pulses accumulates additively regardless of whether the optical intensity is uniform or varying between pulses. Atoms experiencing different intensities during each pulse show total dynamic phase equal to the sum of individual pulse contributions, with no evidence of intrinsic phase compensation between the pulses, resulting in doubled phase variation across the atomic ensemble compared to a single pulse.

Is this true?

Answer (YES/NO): NO